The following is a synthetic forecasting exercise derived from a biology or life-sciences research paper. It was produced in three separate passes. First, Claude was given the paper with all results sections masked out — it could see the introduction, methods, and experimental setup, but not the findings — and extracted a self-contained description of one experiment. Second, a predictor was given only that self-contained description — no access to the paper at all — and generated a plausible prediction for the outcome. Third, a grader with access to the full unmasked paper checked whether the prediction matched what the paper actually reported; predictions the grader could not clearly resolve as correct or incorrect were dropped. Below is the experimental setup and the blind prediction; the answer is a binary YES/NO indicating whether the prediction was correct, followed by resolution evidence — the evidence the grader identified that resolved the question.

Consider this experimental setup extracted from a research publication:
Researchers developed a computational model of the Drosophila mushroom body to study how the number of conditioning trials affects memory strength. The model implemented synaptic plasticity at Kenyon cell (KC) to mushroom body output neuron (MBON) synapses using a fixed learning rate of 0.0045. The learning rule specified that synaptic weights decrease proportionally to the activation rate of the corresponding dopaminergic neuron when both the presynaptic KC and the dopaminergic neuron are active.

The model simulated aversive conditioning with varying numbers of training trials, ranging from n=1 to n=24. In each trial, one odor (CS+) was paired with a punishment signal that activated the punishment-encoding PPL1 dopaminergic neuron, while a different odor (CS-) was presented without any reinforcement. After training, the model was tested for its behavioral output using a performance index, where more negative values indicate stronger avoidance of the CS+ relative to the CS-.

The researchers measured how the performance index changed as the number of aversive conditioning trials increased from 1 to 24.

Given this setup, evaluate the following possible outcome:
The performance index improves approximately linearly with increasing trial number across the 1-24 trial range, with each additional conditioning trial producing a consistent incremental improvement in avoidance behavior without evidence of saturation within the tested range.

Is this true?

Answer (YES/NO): NO